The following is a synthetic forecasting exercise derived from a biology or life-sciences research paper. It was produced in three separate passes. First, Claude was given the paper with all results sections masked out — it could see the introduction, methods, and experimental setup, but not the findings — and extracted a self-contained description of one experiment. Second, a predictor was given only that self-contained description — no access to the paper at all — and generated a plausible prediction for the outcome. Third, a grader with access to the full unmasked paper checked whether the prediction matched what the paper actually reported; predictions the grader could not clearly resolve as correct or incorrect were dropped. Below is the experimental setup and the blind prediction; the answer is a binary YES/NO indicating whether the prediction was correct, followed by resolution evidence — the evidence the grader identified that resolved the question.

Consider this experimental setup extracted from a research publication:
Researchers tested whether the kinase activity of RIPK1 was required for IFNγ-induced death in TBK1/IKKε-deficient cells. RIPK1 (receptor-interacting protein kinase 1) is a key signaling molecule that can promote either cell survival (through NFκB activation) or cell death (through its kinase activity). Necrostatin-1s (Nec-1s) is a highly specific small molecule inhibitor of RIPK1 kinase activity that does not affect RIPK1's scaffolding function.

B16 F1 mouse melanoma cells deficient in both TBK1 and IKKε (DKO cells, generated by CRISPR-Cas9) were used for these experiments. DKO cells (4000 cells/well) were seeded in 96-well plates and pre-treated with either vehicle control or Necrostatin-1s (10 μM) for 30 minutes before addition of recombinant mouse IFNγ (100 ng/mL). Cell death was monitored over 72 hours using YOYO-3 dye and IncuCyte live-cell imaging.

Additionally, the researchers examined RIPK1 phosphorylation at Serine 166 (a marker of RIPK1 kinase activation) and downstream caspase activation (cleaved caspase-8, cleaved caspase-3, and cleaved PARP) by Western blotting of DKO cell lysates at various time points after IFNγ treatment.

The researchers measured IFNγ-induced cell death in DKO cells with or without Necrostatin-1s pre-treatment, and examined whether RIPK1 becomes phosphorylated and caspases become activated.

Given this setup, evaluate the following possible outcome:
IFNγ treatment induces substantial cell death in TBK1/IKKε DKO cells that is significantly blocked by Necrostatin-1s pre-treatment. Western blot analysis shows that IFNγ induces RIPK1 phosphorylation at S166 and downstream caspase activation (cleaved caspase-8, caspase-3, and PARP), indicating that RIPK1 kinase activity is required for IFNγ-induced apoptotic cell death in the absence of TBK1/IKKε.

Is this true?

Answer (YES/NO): YES